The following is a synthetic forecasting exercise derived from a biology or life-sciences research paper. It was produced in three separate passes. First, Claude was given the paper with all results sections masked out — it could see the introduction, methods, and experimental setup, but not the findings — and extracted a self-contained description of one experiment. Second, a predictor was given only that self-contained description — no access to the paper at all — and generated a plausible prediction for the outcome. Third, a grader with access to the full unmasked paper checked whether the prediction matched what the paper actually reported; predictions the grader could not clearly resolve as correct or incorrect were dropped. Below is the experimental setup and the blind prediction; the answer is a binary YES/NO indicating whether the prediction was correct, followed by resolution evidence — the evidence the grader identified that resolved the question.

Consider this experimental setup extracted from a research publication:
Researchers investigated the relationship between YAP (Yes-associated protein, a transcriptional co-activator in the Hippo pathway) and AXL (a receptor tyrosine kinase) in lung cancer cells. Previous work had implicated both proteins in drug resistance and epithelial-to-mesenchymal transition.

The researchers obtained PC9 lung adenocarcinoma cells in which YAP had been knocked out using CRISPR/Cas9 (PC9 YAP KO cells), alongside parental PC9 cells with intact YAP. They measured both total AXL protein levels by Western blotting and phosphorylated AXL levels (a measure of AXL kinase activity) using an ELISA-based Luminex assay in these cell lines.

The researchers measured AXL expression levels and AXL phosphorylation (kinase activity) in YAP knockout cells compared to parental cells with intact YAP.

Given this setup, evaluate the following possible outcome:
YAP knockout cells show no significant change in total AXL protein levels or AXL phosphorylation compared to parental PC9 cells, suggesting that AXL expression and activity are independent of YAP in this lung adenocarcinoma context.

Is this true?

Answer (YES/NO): NO